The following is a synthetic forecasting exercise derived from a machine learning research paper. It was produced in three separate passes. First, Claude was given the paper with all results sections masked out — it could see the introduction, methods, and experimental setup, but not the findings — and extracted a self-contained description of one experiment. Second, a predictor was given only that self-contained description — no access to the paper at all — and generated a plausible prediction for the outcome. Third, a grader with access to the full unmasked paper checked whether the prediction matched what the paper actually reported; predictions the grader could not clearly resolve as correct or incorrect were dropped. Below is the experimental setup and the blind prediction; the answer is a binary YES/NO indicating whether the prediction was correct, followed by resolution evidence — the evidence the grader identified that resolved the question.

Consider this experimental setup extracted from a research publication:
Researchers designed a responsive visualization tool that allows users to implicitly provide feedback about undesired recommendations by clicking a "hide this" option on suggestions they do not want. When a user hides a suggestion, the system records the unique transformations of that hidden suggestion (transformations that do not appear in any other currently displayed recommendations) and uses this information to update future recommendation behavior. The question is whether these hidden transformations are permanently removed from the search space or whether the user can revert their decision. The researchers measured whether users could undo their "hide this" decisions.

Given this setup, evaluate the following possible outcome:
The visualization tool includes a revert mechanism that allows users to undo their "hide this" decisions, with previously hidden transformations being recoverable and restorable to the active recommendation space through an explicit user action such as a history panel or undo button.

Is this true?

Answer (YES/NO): YES